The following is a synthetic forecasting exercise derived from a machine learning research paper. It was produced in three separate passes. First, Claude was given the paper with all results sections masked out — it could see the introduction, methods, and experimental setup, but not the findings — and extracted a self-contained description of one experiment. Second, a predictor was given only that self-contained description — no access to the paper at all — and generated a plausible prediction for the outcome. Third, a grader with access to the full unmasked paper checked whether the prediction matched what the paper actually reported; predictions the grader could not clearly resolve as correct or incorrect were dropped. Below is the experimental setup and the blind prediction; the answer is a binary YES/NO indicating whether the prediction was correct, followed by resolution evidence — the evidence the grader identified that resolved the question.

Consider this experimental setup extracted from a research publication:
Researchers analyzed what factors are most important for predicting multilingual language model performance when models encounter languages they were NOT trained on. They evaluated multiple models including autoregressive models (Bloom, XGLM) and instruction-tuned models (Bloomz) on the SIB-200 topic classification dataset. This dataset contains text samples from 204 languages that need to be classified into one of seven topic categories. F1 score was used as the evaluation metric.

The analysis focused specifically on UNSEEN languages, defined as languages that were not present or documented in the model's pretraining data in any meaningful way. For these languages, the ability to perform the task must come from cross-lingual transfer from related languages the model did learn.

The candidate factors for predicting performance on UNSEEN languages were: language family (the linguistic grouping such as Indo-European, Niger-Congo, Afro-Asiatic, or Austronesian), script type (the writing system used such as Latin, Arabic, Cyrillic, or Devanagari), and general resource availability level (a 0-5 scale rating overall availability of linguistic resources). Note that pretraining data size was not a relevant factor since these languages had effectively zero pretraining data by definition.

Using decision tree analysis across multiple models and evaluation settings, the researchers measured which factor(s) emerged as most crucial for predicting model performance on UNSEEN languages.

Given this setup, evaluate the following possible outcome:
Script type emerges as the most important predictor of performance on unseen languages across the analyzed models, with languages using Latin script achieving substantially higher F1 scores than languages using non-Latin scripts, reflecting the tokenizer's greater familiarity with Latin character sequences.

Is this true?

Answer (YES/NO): YES